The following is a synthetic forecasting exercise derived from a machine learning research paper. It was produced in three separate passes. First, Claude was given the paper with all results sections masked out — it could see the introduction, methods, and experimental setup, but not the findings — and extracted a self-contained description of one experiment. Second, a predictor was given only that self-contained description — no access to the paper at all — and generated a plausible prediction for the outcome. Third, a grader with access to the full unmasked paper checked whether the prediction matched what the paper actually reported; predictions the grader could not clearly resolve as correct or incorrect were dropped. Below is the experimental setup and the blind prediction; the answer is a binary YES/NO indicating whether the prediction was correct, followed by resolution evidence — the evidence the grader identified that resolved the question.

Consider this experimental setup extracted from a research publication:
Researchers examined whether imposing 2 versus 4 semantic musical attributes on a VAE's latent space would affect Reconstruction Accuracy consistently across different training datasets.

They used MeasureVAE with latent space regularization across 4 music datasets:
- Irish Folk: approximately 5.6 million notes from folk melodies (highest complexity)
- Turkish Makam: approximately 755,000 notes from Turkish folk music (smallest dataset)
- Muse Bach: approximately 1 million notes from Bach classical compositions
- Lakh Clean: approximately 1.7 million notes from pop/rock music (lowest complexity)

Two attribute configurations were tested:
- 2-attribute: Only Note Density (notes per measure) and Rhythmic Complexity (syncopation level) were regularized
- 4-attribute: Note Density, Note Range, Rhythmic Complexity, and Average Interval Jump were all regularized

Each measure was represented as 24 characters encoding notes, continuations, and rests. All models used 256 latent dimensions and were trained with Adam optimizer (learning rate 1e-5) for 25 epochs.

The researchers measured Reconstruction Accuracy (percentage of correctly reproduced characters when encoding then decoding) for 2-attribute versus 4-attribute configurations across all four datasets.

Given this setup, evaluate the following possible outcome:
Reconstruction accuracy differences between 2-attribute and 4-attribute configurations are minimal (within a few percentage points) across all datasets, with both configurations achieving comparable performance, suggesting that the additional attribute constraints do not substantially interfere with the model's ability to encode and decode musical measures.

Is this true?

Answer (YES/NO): YES